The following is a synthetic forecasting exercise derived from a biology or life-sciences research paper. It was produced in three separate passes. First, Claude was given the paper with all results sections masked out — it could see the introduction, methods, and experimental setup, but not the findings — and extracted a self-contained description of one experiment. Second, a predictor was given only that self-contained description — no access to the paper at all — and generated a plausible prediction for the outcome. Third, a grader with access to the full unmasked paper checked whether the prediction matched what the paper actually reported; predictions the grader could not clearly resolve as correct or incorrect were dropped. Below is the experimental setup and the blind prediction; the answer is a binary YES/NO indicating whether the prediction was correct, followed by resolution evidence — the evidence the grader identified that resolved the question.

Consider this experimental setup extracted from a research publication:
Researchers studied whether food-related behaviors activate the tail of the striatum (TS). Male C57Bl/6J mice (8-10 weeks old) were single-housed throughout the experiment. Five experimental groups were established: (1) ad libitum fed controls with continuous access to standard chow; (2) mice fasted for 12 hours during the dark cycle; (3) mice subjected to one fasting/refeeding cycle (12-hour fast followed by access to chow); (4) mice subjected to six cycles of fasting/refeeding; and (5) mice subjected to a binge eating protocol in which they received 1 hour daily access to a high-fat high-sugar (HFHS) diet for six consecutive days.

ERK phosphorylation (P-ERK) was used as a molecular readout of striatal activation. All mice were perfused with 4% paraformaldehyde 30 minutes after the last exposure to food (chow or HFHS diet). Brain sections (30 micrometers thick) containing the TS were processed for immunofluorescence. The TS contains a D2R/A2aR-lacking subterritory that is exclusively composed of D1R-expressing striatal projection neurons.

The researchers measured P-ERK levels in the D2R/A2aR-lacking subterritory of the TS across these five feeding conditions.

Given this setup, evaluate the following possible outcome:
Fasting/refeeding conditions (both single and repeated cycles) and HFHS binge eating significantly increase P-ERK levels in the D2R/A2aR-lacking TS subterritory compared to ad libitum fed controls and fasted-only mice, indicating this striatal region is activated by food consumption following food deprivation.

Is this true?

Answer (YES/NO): NO